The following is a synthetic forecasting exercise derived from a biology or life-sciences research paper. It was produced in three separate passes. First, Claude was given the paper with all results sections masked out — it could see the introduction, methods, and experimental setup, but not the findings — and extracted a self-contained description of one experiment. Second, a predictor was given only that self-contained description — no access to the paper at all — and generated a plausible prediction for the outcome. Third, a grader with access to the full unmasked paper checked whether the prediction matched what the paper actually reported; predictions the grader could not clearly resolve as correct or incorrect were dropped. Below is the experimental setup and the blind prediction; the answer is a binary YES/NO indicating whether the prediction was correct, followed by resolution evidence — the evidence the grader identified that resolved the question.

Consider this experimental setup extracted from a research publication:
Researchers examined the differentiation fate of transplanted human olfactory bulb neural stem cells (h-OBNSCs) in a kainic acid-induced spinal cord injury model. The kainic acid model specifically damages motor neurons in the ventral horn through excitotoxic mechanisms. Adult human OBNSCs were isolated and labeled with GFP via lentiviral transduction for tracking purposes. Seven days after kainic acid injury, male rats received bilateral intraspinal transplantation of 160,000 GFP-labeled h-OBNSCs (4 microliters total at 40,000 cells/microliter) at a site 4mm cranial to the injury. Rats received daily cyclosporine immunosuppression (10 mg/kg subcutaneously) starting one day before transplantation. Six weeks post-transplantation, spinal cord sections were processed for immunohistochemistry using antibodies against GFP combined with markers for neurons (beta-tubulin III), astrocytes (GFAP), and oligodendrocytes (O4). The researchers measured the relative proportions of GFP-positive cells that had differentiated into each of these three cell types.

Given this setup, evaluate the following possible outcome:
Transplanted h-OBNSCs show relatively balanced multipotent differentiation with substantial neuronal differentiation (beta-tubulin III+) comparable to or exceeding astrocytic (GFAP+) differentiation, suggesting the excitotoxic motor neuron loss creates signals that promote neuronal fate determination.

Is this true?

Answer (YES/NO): YES